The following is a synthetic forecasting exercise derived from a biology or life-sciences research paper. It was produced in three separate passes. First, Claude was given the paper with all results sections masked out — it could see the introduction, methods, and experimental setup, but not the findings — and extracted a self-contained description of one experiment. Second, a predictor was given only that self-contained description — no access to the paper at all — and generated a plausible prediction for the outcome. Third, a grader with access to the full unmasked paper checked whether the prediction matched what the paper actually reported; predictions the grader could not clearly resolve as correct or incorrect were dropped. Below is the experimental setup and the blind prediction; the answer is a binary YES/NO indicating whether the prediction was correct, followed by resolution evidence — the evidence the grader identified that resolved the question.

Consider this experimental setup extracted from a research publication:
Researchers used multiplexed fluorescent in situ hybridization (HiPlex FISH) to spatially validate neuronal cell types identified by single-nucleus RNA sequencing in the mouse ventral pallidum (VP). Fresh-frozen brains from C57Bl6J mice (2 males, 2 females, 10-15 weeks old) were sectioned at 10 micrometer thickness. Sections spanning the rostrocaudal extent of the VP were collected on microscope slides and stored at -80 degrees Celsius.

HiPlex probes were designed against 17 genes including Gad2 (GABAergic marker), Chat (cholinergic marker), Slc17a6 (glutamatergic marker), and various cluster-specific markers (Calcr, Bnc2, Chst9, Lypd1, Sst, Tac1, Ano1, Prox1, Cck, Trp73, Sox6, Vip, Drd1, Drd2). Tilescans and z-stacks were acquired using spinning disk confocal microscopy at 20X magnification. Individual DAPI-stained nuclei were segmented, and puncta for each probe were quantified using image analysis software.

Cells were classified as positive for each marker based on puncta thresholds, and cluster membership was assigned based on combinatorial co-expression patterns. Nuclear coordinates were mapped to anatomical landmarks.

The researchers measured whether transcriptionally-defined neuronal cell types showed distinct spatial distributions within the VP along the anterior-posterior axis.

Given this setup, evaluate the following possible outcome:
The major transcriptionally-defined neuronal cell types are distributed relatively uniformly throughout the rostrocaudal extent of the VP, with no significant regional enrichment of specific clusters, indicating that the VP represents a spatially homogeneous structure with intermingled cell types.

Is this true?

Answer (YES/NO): NO